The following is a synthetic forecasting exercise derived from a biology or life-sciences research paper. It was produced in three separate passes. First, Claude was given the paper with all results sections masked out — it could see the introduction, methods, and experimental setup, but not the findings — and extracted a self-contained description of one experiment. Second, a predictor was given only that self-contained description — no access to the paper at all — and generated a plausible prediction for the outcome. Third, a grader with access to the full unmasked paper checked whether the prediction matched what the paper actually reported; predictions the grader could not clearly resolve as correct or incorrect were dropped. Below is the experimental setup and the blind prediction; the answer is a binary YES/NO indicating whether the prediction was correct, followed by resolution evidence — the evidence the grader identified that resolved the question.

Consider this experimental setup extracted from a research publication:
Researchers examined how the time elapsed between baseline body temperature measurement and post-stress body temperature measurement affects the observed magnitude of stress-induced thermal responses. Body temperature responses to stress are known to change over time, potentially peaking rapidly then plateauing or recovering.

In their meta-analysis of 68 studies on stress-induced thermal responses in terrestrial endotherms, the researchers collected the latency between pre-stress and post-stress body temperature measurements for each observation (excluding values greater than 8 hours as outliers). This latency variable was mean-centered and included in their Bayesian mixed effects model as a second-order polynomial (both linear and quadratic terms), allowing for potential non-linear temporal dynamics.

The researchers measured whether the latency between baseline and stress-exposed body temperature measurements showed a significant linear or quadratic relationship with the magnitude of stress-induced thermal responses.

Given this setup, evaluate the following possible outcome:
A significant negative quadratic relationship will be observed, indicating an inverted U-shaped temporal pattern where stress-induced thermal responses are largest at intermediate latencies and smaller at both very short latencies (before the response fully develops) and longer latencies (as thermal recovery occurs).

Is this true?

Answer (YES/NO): YES